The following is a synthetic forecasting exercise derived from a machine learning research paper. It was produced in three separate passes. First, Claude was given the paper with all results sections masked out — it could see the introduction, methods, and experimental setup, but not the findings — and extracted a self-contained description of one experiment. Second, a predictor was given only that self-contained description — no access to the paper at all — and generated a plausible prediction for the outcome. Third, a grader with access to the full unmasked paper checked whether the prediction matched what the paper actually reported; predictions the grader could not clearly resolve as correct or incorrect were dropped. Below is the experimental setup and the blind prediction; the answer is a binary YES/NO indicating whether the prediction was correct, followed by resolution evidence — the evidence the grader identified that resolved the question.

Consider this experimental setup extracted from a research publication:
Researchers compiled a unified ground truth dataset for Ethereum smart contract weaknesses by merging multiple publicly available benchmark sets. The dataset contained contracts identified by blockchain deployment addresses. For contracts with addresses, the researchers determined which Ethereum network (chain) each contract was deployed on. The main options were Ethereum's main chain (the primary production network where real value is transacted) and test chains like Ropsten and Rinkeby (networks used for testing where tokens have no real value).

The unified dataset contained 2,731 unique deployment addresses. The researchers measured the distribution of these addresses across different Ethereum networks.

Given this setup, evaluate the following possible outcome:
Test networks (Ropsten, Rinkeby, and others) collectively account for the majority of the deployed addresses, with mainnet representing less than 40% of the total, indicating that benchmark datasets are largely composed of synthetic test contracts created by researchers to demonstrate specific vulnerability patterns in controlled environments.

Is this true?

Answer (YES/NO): NO